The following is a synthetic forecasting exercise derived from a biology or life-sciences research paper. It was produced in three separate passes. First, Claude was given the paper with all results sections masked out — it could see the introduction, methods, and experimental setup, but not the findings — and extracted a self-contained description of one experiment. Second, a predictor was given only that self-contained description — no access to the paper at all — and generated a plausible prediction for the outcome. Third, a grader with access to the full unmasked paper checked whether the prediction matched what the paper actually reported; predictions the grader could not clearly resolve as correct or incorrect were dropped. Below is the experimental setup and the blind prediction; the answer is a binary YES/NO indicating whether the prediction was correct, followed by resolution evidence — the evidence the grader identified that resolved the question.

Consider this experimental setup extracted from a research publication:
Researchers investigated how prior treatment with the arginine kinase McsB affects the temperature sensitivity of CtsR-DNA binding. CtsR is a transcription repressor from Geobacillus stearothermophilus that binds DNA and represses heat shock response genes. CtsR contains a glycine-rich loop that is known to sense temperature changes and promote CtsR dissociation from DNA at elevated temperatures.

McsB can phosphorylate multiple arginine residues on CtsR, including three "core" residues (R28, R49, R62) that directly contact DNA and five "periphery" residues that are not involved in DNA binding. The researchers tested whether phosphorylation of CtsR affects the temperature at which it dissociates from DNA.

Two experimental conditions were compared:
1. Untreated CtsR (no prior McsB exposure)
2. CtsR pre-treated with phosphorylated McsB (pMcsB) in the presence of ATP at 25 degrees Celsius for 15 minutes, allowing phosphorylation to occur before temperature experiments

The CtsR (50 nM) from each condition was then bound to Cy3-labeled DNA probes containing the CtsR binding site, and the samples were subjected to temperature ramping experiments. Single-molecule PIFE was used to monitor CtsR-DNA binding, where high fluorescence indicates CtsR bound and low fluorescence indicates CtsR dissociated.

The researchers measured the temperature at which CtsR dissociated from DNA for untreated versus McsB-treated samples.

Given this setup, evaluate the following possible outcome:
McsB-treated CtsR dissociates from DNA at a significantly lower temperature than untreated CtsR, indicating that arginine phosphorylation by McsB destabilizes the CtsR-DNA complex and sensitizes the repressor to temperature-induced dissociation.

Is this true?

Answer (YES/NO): YES